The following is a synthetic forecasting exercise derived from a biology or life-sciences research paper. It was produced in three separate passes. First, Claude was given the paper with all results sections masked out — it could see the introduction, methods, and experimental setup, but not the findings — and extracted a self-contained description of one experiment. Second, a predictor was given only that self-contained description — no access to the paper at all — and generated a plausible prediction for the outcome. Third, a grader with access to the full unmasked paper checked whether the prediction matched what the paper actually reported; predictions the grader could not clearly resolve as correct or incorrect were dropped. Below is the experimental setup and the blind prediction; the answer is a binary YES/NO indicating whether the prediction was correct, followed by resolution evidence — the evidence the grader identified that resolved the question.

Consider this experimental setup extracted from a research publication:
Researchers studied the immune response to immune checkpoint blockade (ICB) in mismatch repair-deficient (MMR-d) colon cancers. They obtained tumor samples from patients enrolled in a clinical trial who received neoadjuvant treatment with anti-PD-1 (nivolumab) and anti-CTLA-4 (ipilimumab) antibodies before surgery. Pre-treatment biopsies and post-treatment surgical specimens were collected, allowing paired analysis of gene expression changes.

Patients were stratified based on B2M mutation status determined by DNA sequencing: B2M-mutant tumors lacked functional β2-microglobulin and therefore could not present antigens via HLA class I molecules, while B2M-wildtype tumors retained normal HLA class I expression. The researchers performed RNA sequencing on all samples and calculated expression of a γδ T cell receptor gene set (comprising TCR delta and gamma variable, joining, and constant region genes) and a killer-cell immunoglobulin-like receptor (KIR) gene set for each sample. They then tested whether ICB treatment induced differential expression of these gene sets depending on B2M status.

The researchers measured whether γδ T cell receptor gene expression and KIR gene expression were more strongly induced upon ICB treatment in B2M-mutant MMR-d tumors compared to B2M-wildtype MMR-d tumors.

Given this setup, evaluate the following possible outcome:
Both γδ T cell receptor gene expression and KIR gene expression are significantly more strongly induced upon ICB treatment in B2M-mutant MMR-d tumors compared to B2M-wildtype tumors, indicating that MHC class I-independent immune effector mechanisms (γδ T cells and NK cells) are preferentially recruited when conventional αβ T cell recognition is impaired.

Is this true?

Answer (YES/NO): YES